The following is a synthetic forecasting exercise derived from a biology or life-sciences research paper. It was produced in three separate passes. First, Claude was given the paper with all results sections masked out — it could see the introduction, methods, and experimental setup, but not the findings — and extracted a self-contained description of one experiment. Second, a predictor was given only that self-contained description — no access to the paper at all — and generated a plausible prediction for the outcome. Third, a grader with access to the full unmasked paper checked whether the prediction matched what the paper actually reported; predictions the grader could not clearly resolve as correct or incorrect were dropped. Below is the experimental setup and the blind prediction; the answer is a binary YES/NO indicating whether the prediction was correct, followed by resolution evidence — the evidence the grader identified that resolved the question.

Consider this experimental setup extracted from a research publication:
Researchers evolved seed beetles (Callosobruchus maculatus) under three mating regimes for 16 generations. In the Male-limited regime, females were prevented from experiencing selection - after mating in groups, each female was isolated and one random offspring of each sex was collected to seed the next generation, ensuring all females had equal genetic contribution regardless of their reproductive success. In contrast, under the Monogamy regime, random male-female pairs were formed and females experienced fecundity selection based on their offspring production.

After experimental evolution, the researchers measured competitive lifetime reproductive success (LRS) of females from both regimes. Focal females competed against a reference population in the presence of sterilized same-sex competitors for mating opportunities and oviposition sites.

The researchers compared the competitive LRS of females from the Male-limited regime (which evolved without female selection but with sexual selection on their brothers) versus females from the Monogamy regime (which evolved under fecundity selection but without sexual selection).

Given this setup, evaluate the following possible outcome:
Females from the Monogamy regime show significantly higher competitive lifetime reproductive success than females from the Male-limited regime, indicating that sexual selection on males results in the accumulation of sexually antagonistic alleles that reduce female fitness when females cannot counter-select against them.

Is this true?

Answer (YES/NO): NO